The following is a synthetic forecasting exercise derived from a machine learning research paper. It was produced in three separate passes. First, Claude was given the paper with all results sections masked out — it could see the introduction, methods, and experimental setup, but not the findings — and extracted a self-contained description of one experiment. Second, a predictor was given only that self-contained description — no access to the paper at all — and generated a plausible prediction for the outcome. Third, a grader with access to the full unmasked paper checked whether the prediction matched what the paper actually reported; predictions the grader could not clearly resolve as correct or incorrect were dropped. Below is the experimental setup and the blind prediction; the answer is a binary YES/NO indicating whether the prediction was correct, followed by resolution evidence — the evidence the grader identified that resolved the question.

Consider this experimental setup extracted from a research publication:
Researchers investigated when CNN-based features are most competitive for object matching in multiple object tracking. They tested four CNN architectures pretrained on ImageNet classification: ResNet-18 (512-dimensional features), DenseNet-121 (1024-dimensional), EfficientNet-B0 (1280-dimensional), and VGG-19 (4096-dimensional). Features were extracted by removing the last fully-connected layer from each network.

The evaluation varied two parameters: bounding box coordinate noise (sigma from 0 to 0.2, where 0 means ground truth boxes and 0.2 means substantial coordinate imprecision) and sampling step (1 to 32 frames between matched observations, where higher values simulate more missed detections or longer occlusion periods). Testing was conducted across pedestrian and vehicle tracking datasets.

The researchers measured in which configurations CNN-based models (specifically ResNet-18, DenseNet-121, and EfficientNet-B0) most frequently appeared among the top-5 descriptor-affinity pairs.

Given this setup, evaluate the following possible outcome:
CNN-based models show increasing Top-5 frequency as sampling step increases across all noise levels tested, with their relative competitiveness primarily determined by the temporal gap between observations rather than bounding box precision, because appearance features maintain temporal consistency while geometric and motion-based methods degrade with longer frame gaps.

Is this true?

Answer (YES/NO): NO